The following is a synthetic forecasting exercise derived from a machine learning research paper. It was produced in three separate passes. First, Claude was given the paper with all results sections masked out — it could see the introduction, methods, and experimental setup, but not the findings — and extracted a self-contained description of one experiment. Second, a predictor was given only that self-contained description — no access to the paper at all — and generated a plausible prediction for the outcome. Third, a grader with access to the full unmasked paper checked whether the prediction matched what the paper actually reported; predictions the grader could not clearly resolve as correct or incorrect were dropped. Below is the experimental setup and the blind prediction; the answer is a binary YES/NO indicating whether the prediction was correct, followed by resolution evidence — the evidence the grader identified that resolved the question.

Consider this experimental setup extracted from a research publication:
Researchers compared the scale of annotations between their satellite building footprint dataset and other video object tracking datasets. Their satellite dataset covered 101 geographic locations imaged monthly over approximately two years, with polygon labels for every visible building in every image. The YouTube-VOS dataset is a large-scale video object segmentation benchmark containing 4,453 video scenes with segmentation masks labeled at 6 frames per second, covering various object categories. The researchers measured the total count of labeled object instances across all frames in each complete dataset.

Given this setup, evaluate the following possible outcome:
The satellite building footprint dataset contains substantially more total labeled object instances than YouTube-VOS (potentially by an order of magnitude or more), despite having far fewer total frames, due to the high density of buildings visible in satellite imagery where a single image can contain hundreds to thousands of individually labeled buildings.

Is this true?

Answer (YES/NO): YES